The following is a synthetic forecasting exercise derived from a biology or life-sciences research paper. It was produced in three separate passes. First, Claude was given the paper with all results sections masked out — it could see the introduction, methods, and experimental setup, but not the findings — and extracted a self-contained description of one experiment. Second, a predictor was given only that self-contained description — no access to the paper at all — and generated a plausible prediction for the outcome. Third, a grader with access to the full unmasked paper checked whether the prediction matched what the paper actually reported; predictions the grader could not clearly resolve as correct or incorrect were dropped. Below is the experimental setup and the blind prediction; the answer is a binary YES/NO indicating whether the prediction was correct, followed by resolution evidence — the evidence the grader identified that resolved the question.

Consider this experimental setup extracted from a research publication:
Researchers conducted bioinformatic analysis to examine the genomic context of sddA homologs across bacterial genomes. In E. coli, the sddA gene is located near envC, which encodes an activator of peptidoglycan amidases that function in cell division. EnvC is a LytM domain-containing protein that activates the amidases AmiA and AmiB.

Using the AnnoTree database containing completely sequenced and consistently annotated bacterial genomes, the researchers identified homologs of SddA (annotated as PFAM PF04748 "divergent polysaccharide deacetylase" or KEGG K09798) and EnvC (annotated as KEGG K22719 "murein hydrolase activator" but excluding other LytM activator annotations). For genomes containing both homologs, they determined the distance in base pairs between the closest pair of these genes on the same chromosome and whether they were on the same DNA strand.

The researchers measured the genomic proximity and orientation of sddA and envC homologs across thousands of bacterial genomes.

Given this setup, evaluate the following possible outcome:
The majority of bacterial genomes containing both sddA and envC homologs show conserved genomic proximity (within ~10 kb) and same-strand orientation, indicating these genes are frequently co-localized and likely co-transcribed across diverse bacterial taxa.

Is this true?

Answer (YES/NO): YES